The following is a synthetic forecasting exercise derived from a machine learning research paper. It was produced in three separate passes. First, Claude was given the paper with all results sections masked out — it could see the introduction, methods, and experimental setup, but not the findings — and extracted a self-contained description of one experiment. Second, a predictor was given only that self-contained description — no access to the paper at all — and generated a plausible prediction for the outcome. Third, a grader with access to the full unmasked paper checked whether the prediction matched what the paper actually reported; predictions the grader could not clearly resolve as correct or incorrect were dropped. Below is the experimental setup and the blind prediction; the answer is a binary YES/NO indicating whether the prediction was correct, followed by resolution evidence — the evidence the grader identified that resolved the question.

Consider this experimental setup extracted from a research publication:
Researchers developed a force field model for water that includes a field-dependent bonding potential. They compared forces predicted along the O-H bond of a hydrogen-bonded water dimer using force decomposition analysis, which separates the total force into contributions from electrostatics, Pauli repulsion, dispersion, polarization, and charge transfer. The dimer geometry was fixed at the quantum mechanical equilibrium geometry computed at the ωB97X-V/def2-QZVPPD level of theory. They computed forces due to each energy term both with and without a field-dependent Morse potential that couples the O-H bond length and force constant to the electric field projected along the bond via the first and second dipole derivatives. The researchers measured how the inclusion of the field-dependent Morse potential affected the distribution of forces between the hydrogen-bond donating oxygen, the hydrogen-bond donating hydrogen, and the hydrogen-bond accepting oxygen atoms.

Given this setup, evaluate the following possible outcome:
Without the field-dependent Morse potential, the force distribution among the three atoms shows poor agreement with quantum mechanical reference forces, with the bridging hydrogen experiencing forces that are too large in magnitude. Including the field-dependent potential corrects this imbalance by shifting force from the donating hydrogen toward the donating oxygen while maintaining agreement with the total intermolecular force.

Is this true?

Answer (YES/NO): NO